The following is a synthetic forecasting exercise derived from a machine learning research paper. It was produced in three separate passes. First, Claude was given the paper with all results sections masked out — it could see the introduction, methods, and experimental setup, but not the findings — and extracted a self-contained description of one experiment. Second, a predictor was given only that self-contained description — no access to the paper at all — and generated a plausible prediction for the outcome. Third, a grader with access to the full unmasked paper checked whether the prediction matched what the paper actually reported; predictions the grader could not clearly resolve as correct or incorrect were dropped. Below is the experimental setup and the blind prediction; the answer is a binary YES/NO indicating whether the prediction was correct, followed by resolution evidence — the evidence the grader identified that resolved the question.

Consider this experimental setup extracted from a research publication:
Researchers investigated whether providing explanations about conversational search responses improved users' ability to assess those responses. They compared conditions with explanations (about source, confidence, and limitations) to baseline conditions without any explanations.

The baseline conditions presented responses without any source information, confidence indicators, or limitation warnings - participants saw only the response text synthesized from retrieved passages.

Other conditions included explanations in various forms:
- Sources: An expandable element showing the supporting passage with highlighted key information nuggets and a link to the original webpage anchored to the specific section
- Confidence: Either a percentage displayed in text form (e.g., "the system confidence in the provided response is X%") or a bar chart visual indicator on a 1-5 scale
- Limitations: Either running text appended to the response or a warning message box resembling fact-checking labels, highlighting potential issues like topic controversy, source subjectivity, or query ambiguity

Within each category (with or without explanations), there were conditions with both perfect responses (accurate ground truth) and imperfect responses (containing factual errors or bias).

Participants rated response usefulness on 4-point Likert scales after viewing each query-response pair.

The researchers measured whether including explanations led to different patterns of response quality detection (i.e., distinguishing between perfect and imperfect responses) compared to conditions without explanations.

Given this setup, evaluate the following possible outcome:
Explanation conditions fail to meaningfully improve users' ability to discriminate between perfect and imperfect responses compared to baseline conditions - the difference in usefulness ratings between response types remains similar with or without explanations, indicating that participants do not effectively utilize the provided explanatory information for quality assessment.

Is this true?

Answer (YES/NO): YES